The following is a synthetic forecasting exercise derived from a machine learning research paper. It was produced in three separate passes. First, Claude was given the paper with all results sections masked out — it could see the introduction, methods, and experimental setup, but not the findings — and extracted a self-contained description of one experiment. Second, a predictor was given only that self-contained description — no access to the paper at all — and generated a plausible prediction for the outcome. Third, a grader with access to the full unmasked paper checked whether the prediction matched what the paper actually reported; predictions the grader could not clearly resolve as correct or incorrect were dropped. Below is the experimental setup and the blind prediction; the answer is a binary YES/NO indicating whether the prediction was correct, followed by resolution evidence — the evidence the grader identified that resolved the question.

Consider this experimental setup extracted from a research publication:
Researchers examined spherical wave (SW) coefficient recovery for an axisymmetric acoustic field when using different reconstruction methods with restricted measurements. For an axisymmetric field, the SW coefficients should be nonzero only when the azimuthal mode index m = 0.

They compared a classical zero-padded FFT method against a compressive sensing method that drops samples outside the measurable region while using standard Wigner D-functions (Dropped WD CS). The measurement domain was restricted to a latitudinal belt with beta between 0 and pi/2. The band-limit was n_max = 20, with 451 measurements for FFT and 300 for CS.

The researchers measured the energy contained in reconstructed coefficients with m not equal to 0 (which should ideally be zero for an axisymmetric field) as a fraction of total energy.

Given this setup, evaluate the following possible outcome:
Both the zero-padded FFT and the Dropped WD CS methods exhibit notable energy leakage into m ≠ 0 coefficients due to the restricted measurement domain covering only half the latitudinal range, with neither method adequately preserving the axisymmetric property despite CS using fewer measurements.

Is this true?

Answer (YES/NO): NO